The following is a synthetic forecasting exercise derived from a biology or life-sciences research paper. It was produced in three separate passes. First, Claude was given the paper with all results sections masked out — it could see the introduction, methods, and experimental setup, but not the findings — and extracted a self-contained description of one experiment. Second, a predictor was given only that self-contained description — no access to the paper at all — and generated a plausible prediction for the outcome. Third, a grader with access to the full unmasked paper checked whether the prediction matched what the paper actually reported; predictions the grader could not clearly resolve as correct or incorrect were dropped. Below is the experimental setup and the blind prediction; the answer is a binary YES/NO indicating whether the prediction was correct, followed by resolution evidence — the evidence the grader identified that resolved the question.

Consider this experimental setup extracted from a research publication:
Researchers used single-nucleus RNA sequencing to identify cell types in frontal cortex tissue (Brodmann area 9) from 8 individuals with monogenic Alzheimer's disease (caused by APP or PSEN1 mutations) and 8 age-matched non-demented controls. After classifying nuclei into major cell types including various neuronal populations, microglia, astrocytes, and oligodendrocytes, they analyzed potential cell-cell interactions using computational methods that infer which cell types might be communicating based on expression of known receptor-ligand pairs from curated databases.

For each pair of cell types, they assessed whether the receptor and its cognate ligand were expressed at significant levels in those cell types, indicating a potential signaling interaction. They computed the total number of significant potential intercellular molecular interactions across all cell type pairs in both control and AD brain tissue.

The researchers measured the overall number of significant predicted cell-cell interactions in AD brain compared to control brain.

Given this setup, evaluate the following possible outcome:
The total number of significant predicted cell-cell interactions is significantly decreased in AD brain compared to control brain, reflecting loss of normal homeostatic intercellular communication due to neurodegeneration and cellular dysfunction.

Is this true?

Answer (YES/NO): YES